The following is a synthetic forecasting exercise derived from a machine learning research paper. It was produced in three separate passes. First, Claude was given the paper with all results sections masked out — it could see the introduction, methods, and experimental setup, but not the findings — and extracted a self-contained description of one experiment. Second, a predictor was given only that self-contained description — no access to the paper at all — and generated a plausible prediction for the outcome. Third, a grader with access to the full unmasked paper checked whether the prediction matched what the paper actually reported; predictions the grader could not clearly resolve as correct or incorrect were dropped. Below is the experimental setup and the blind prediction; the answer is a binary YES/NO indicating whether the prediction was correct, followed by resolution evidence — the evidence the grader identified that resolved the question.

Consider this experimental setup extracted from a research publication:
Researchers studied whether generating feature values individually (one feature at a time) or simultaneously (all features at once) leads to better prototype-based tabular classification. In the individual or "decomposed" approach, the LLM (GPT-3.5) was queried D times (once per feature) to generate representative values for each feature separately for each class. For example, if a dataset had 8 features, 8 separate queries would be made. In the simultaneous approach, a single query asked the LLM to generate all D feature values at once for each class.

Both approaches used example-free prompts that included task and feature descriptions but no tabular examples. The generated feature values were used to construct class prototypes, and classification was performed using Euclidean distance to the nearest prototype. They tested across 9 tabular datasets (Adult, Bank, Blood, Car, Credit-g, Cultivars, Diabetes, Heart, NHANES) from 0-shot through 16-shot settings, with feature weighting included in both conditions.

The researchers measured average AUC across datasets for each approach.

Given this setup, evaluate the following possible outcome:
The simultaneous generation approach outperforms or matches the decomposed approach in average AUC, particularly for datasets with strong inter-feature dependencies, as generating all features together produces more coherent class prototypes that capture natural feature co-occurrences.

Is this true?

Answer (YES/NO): NO